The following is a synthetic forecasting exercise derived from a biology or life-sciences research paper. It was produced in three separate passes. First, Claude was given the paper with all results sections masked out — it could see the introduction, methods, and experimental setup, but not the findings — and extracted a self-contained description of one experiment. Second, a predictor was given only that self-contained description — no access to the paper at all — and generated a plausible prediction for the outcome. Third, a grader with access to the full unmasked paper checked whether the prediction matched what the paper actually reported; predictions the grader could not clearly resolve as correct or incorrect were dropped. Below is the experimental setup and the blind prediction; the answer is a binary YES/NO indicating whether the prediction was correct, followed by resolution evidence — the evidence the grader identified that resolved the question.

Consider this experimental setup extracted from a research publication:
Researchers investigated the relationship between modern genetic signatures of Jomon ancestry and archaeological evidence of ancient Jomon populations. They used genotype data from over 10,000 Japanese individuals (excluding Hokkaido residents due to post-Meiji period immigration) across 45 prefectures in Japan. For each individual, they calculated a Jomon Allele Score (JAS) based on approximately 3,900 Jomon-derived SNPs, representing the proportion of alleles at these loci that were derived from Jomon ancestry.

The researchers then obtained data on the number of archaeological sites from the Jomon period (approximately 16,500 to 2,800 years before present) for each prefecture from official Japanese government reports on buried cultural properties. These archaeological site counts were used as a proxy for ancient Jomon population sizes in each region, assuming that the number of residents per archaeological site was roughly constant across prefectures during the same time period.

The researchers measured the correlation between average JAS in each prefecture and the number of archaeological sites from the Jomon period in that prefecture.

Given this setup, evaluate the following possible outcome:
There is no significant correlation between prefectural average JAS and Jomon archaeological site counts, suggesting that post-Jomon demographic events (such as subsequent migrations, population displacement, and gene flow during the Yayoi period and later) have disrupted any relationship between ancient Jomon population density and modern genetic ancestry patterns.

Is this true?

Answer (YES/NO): NO